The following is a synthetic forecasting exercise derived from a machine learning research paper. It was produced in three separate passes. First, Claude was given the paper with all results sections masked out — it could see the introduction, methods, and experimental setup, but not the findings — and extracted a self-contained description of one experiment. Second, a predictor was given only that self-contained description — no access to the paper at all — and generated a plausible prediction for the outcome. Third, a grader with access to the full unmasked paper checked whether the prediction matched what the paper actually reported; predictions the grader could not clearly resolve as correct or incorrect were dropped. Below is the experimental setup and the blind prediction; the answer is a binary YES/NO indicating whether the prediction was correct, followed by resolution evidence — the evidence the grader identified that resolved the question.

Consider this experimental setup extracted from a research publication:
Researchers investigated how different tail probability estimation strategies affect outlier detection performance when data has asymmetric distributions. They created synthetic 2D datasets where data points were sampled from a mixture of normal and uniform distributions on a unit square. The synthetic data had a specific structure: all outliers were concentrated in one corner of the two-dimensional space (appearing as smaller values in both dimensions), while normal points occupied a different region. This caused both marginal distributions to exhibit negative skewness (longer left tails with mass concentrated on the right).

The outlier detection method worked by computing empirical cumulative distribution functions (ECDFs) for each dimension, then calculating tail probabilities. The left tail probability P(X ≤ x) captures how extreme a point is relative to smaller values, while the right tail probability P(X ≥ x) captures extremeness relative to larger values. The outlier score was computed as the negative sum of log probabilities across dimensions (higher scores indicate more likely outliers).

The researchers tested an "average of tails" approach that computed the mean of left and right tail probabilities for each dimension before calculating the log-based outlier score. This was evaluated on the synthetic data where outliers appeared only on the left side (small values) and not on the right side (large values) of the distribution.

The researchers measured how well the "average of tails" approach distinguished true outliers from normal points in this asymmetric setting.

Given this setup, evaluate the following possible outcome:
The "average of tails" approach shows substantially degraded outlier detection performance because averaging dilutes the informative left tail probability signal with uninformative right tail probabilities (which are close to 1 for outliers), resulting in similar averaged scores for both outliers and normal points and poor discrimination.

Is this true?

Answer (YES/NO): NO